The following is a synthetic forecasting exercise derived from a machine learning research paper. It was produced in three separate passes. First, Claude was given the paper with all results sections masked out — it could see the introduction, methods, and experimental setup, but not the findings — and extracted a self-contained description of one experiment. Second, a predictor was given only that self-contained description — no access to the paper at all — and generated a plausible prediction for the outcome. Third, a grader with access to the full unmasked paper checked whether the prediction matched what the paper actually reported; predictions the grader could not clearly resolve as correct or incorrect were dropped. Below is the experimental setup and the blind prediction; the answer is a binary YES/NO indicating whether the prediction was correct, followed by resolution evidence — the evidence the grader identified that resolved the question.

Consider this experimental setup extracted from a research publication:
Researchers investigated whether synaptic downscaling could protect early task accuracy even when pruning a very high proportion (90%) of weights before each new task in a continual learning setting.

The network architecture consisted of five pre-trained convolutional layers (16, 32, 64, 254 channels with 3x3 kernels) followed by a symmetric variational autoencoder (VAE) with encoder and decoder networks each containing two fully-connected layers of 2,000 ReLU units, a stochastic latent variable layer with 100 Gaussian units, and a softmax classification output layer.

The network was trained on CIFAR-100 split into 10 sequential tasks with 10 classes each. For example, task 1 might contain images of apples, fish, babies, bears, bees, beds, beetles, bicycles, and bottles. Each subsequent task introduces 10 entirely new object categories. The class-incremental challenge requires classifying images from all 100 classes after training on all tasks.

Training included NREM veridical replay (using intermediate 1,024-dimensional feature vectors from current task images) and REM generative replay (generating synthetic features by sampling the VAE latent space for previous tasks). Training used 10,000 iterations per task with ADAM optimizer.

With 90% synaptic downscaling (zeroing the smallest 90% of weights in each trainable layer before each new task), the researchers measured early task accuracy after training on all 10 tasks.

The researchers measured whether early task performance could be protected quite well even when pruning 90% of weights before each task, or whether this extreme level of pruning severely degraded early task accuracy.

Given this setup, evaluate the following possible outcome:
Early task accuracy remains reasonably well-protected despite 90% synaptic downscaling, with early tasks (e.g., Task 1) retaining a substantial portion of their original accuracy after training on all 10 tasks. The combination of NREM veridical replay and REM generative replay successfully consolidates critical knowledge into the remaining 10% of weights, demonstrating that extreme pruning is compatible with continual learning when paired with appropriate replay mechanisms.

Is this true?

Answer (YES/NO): YES